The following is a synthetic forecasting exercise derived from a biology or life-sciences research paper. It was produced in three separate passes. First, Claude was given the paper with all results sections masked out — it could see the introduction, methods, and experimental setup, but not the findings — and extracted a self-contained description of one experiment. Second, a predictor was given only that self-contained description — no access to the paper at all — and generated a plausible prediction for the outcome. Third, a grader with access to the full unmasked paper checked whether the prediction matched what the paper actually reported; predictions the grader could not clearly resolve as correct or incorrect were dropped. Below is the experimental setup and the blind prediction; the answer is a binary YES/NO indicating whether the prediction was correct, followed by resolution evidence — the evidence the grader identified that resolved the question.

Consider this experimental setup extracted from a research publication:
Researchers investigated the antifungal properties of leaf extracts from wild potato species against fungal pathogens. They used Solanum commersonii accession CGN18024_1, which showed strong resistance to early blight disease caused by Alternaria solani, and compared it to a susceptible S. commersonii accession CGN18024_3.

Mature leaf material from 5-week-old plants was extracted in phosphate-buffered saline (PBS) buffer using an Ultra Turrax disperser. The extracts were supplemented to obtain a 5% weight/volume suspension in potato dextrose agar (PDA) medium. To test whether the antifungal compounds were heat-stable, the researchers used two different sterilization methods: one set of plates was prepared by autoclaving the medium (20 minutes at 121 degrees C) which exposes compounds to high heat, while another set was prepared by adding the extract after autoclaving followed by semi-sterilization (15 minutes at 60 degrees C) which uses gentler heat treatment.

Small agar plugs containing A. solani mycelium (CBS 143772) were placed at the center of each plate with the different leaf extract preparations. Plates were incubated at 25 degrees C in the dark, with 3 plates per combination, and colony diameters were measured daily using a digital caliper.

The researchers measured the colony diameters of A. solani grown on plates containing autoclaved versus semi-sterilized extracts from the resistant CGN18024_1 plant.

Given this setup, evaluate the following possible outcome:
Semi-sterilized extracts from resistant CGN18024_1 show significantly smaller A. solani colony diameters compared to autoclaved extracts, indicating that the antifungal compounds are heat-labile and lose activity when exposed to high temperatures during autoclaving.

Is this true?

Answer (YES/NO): NO